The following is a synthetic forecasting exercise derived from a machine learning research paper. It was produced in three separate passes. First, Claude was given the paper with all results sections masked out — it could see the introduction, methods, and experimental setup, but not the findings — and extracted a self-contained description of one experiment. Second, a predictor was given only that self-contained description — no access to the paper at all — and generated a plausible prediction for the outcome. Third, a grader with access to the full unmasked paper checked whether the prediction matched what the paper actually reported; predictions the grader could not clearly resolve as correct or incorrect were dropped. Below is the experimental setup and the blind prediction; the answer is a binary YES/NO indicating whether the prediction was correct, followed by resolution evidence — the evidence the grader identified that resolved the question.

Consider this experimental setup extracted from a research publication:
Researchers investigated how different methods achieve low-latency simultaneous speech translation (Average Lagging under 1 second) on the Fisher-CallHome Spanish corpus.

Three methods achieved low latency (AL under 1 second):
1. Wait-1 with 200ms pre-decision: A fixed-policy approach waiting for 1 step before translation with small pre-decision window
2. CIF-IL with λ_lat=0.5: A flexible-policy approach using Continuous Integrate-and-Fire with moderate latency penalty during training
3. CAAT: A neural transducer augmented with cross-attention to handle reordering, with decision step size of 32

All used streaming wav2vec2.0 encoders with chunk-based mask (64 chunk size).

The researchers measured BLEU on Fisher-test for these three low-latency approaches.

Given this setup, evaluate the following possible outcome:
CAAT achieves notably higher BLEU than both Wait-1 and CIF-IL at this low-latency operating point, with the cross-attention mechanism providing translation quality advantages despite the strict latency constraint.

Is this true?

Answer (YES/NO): YES